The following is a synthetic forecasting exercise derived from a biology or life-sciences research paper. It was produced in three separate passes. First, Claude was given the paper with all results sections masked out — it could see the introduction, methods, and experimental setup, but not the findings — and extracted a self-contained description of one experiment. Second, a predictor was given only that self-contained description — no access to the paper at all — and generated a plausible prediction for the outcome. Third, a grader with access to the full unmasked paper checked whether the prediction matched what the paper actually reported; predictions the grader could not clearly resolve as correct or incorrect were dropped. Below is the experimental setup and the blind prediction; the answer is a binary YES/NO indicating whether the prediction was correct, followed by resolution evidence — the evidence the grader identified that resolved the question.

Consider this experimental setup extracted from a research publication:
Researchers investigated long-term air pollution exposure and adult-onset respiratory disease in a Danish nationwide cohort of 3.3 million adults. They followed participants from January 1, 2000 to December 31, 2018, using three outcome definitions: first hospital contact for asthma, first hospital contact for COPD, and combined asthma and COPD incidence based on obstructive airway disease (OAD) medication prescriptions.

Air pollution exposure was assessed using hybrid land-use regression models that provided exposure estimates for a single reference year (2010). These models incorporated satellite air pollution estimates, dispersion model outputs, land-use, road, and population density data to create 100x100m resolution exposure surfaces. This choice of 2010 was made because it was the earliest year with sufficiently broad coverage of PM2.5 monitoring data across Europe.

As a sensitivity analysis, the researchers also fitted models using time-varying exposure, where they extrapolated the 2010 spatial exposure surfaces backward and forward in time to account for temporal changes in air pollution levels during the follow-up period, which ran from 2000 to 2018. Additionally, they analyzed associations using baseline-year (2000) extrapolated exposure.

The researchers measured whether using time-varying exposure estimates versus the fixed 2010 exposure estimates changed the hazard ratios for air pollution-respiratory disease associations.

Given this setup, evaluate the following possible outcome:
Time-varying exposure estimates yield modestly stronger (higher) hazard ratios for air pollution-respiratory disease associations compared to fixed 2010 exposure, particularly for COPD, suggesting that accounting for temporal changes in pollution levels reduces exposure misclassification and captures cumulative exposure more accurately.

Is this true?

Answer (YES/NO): NO